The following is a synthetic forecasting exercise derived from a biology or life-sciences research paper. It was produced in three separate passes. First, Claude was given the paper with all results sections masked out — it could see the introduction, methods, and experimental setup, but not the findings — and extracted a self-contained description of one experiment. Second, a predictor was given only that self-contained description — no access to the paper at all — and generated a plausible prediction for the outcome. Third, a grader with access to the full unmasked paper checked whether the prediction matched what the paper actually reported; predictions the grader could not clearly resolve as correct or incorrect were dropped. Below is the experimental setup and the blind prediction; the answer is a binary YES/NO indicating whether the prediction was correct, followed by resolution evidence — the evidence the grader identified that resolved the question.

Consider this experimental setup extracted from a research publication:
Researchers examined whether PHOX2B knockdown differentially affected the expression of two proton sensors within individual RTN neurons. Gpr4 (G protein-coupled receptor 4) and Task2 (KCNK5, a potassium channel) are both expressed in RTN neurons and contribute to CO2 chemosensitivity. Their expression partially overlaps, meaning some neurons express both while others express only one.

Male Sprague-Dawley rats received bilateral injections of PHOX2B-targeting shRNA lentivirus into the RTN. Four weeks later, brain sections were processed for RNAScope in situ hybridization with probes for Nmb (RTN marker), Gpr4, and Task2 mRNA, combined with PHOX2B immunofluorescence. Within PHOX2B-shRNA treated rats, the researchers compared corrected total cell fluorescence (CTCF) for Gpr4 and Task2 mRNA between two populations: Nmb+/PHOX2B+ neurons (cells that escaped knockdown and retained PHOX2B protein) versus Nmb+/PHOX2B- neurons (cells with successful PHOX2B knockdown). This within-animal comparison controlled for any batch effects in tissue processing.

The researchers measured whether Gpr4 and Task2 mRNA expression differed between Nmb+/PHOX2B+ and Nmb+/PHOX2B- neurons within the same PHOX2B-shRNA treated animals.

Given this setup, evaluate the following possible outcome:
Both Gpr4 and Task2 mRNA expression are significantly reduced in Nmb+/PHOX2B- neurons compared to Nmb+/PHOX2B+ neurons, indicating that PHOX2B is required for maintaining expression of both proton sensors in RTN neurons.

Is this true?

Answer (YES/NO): YES